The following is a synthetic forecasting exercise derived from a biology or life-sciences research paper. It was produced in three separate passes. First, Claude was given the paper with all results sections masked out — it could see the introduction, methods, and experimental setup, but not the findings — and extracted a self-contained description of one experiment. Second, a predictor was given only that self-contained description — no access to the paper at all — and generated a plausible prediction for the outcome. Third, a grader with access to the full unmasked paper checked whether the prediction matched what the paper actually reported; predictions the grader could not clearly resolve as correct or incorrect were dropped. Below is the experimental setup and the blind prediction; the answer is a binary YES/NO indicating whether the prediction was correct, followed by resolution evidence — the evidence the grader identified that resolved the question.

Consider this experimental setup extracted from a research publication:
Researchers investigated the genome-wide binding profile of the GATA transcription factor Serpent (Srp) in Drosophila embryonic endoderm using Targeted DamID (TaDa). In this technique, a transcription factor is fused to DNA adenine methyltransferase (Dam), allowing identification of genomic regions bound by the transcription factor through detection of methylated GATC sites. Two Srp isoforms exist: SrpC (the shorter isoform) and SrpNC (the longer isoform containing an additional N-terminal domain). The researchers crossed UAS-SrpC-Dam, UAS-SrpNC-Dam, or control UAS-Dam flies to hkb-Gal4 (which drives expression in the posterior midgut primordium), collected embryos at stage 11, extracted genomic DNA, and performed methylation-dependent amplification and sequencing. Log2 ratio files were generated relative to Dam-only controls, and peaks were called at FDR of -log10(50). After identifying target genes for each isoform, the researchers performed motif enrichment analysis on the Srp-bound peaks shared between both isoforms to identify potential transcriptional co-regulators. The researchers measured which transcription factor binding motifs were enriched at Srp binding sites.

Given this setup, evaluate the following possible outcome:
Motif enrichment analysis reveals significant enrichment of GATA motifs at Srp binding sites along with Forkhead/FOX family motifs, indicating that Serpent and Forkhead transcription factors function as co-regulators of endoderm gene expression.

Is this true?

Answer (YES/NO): NO